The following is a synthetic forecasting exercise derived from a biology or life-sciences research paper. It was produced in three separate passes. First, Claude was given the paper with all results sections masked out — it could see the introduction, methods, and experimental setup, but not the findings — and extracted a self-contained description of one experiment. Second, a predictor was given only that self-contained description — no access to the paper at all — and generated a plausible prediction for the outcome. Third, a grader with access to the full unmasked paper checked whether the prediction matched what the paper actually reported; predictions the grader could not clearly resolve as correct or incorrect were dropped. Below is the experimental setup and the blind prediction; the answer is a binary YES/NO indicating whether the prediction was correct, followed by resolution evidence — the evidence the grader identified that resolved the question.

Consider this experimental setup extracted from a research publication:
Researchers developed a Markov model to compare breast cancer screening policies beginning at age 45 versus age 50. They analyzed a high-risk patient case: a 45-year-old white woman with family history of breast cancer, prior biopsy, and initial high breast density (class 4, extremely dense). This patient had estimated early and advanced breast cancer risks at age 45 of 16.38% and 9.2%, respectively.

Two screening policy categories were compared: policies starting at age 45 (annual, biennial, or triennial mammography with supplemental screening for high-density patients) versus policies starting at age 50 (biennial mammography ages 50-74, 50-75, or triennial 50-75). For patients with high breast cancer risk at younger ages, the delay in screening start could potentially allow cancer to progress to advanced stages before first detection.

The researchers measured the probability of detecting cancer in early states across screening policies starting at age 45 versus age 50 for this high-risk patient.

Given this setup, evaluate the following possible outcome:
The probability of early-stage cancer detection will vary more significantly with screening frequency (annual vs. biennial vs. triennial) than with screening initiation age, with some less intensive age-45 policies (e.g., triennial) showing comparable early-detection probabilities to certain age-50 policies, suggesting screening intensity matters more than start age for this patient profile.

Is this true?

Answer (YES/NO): NO